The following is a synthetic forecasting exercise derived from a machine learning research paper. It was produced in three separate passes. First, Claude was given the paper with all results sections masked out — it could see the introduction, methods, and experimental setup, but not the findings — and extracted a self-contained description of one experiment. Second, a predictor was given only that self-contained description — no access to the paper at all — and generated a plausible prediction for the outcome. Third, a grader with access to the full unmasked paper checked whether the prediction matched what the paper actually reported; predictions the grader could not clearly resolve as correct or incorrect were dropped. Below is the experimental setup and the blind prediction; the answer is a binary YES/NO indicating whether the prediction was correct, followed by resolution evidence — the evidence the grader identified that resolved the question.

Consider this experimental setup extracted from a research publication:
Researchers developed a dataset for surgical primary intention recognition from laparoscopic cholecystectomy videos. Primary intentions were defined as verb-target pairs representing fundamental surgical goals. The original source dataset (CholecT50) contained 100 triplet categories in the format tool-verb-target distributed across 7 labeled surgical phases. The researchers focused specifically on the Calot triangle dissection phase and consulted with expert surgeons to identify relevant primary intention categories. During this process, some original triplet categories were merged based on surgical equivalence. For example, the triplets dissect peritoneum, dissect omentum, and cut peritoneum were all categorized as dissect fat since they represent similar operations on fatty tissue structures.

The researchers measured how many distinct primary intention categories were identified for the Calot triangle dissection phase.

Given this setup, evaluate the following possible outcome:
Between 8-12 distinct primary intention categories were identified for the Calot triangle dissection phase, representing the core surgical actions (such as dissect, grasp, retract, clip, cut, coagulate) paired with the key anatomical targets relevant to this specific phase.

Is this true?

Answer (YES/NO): NO